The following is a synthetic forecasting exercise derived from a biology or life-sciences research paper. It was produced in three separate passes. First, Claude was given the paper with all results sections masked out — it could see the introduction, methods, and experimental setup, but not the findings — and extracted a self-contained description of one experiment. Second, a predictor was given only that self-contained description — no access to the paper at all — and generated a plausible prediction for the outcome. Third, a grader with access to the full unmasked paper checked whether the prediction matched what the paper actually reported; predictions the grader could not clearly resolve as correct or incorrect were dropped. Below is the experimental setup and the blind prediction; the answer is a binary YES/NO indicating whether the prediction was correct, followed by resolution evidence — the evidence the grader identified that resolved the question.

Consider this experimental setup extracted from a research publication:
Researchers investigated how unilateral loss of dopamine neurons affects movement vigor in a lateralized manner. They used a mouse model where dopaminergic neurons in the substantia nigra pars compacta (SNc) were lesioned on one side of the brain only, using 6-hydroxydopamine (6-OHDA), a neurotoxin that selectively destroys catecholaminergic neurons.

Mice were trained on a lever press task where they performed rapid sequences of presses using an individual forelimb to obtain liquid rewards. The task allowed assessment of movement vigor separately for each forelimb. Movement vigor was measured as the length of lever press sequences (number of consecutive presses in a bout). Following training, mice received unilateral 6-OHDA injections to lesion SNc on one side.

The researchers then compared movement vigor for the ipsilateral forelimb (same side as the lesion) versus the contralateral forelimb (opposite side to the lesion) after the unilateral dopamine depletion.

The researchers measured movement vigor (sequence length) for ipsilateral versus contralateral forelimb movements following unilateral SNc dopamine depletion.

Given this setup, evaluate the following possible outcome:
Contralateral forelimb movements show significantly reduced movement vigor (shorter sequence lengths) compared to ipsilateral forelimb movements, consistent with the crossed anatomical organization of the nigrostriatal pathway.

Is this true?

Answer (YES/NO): YES